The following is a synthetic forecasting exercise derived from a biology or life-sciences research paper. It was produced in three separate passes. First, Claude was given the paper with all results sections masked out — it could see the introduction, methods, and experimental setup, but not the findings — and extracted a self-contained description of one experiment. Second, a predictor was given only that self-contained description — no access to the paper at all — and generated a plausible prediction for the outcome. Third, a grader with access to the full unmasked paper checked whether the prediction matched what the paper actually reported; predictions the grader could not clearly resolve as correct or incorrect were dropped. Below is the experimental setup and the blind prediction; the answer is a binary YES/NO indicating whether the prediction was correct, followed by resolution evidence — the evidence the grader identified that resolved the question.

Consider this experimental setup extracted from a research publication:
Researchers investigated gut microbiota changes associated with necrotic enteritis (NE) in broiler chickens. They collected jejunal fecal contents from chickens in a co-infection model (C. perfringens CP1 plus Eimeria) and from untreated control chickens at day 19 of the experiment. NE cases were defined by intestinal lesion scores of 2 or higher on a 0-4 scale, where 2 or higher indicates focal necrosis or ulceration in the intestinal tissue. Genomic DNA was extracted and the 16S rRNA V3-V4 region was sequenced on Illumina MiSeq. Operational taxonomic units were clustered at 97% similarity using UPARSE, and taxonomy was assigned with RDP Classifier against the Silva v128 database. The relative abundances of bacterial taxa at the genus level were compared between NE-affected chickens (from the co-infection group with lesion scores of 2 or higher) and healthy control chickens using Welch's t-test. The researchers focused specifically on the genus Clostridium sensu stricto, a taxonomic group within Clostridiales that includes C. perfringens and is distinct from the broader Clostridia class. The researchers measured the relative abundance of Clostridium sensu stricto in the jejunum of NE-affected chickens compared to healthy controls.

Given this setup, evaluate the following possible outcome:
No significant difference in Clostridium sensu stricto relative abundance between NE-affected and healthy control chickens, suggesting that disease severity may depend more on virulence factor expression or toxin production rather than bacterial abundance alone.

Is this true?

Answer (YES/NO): NO